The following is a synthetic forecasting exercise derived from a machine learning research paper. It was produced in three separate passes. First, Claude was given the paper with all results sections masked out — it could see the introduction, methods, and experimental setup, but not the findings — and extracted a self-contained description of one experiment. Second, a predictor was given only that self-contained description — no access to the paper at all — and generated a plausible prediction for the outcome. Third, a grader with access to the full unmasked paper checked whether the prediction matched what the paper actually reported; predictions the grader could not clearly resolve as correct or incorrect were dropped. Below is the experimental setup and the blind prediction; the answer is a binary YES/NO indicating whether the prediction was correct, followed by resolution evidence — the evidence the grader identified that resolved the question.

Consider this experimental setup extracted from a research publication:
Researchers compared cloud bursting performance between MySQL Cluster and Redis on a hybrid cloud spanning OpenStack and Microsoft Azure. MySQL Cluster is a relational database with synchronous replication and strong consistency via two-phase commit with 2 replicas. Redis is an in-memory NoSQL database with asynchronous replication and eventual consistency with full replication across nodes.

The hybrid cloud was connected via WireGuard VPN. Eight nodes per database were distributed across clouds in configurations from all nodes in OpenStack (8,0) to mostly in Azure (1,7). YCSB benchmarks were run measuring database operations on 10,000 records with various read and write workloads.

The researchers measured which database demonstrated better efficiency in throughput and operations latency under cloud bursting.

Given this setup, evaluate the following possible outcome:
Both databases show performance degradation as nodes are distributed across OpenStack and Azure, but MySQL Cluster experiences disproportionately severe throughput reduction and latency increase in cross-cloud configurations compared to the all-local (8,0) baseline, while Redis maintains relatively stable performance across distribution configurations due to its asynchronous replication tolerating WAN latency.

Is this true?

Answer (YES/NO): NO